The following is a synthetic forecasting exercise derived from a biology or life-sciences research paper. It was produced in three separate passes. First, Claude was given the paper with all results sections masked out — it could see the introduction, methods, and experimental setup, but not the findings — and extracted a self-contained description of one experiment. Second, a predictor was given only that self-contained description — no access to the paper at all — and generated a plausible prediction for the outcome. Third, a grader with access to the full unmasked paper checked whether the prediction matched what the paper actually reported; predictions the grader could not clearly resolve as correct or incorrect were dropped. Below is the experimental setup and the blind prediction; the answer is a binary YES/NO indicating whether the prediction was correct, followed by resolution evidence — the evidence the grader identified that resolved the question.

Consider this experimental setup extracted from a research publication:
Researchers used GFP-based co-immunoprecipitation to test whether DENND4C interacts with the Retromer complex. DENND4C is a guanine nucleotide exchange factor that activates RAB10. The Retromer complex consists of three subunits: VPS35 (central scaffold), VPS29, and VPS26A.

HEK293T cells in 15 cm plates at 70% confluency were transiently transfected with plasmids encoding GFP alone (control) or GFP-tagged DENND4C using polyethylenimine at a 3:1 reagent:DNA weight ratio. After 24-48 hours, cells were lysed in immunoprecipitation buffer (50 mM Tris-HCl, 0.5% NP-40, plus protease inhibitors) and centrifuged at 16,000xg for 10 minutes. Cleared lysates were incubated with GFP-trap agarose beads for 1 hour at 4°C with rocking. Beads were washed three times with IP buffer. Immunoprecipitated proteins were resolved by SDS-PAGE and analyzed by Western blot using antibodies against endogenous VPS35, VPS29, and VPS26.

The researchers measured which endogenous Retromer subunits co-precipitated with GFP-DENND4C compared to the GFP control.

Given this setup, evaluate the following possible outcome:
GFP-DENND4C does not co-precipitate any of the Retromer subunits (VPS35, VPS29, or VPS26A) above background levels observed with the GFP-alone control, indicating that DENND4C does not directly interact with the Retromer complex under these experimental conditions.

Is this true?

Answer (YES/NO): NO